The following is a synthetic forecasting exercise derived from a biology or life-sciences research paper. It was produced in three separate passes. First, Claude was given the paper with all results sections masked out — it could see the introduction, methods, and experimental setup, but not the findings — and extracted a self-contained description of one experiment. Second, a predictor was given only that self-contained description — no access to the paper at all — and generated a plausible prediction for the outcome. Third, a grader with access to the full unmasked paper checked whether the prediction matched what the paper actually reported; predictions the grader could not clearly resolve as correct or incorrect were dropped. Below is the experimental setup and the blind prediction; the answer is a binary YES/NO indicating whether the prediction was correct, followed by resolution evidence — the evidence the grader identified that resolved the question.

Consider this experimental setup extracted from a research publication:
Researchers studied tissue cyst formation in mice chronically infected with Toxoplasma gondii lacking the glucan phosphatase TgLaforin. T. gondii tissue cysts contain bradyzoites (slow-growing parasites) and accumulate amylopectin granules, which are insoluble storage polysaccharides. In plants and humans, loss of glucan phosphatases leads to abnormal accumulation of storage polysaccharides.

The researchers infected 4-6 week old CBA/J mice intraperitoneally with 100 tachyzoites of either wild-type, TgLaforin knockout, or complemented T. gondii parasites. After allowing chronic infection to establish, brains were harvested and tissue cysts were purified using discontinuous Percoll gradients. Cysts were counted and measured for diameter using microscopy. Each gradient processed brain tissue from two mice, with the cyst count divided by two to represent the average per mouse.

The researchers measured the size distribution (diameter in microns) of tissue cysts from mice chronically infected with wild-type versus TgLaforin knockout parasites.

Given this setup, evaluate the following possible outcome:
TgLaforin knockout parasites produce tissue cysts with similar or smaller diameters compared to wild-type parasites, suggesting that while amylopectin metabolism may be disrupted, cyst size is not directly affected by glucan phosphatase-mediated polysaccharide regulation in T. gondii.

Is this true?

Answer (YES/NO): YES